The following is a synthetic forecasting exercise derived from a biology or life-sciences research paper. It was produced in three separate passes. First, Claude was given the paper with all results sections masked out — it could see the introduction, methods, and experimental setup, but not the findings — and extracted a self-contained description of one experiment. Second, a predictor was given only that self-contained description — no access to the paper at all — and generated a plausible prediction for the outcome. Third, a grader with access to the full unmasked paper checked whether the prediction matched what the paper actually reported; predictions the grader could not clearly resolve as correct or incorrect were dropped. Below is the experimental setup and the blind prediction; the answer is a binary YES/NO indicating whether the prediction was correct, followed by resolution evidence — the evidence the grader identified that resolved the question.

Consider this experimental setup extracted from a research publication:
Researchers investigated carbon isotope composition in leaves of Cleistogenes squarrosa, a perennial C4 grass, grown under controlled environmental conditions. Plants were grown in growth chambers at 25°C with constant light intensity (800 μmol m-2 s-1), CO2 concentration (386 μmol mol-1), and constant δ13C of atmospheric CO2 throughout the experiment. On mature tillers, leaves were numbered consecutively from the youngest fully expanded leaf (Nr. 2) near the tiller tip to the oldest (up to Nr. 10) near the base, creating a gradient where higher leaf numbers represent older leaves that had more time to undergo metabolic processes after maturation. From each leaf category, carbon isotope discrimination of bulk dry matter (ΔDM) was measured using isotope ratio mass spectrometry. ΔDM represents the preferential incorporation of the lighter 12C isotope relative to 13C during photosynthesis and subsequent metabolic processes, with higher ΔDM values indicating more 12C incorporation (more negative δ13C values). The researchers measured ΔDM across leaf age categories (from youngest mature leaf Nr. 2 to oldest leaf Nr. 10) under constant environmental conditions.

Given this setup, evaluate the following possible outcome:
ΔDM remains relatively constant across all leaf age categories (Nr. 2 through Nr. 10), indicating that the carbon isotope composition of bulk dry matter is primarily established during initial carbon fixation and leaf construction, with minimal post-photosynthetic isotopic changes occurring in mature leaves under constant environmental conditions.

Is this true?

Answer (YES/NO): NO